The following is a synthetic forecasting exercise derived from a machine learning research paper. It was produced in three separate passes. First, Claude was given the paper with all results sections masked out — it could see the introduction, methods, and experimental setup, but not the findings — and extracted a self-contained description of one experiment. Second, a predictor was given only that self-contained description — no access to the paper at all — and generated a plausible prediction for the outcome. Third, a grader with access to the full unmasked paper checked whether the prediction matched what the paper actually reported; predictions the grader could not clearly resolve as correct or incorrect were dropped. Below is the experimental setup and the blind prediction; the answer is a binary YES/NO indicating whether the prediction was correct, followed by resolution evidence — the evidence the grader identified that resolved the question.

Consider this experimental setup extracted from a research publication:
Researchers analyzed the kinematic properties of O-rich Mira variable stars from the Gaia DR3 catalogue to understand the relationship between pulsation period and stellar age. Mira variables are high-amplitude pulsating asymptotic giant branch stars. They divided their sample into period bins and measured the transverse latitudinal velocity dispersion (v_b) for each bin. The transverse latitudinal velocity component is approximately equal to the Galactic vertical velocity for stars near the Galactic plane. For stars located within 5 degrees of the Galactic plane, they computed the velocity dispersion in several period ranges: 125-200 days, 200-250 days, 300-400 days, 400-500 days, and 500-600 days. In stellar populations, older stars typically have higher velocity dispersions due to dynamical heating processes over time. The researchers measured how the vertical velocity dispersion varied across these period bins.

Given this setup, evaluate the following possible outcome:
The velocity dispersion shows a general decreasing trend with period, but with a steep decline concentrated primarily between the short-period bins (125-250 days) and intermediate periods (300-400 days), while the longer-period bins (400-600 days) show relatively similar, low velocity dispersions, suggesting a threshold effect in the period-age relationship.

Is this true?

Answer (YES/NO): NO